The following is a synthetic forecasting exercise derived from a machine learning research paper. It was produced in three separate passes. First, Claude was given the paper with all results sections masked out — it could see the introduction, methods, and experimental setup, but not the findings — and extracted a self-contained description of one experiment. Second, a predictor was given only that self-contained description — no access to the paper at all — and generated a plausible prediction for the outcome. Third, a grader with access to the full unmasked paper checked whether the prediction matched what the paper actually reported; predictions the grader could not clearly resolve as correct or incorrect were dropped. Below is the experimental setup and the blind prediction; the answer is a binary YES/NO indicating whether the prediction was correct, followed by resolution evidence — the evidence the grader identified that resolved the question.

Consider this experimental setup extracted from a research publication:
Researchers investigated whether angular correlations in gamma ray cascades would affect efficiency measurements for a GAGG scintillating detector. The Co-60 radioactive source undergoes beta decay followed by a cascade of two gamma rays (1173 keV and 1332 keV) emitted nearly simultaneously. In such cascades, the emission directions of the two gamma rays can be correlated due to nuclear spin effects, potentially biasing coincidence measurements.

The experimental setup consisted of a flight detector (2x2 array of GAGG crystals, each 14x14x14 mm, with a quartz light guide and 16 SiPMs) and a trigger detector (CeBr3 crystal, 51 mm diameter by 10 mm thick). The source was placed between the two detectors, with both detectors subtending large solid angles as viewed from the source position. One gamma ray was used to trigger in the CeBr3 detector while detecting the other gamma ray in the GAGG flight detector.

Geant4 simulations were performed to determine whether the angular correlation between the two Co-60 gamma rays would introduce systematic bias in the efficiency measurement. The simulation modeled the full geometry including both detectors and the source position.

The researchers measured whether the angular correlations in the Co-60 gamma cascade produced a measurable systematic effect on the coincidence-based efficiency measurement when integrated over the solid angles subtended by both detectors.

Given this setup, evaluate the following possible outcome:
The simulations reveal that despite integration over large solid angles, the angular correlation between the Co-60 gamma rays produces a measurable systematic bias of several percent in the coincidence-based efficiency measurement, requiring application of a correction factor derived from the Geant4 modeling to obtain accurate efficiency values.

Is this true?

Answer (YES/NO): NO